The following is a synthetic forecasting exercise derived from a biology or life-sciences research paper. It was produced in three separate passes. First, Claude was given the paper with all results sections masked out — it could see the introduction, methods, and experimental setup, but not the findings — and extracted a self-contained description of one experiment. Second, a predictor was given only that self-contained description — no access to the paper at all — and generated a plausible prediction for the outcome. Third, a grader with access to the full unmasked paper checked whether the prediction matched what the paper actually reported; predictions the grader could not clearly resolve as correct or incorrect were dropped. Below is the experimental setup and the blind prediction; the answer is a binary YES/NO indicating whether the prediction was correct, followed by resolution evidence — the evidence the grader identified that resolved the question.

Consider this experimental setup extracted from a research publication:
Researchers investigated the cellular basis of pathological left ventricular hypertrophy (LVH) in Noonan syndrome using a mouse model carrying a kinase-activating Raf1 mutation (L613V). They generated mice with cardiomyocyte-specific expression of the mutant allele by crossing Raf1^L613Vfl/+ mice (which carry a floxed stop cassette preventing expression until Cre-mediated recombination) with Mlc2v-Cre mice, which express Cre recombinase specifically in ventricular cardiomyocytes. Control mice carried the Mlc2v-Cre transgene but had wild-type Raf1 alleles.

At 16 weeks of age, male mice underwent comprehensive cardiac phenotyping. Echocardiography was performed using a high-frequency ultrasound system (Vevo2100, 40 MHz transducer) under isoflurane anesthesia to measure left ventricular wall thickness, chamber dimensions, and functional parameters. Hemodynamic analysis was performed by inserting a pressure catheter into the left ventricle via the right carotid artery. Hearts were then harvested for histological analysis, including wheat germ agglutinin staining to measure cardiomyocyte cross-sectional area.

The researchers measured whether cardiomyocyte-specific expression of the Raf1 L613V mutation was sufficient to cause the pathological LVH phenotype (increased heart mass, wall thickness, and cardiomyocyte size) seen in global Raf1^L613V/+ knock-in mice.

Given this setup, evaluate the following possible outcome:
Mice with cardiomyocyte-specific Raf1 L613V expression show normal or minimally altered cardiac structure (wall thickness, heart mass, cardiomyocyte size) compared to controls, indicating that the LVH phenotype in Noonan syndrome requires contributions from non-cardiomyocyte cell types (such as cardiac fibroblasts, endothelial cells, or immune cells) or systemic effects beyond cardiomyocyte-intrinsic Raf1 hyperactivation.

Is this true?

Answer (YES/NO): YES